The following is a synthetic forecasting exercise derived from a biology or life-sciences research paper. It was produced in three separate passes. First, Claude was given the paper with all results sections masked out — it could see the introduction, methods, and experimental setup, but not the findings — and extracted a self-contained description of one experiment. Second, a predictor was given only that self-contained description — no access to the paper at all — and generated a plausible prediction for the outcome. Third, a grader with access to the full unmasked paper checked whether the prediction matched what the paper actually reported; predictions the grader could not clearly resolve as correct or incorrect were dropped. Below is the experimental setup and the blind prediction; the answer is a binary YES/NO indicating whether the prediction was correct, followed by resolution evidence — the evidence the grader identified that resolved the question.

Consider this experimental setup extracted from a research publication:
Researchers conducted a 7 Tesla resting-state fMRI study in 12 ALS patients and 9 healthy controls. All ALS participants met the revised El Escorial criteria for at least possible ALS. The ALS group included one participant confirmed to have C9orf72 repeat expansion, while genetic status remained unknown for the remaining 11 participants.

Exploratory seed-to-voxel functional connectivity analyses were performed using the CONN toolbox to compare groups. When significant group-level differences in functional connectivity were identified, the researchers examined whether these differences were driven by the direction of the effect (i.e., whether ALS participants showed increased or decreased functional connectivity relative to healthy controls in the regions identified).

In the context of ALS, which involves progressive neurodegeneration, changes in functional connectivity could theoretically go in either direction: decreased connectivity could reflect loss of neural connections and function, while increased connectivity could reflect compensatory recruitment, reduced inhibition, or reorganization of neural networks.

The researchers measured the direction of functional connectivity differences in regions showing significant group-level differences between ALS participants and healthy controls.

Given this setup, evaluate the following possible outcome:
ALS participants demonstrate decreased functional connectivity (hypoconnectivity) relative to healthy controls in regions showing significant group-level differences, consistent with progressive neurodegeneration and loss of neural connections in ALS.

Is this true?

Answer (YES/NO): YES